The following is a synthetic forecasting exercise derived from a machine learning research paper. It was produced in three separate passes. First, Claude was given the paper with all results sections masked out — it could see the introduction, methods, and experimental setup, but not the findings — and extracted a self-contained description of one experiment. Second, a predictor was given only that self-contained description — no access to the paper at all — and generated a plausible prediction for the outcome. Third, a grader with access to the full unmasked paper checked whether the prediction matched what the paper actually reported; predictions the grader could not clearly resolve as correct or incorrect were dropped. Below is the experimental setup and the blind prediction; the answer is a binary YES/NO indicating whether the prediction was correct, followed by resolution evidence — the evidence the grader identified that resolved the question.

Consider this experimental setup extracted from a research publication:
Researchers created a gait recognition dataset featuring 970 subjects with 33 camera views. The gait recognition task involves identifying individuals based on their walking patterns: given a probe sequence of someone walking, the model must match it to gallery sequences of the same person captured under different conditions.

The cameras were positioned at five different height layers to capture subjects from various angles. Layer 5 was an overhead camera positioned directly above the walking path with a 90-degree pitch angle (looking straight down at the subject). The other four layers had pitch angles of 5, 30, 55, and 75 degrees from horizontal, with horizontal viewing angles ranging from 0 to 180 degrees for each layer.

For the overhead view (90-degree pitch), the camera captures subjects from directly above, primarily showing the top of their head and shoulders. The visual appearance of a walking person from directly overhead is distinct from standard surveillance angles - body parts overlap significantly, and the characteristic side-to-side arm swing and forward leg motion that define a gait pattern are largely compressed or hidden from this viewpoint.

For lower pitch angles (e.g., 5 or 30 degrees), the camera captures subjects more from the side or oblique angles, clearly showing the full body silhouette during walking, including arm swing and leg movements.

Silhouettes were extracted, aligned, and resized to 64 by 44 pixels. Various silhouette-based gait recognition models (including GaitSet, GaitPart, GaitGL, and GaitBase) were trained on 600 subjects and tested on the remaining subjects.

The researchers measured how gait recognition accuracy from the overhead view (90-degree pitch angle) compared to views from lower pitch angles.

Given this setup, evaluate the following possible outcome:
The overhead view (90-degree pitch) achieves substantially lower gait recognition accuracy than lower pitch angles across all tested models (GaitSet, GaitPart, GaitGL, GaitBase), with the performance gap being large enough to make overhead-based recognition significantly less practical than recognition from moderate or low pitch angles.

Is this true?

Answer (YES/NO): YES